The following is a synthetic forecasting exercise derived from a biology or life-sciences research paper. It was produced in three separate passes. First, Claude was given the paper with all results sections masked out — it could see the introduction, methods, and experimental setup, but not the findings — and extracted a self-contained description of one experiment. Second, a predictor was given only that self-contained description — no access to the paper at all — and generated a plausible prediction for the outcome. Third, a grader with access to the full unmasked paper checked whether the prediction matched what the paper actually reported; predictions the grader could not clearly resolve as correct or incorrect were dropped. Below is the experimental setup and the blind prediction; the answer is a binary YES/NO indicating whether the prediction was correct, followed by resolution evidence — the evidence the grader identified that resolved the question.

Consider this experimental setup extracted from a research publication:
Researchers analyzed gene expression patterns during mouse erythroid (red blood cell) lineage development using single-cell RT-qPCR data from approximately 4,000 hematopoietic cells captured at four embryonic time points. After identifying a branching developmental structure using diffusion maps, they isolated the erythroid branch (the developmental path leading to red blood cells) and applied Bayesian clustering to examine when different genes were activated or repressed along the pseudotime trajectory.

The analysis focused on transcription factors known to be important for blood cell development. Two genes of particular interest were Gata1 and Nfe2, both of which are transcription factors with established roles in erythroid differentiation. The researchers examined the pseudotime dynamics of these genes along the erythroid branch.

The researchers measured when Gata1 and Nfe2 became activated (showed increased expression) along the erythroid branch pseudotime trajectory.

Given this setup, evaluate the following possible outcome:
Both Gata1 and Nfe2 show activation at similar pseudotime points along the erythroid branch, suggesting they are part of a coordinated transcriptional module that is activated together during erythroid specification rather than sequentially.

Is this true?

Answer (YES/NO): YES